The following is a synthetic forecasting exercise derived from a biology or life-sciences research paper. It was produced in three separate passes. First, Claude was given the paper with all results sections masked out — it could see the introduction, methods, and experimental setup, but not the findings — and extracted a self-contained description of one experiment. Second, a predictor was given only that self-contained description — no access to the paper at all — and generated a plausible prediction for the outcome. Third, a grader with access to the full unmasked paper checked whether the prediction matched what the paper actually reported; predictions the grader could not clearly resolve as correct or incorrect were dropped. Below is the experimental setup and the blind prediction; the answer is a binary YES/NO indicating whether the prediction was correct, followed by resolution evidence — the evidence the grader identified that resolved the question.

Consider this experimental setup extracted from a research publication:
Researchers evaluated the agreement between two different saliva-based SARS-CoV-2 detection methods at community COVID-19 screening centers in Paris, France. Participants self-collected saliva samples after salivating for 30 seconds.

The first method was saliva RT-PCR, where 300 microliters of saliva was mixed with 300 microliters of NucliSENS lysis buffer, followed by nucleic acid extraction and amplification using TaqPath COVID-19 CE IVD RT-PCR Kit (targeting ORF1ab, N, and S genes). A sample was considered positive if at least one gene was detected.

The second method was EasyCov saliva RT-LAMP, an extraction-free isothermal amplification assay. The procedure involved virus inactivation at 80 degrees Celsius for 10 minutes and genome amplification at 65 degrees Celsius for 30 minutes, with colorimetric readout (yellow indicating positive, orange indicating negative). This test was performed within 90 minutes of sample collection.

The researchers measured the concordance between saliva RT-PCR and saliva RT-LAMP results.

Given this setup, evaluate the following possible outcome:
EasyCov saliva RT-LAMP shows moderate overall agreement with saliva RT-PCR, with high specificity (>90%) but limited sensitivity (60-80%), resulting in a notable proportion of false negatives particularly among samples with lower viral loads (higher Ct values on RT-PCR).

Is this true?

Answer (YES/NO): NO